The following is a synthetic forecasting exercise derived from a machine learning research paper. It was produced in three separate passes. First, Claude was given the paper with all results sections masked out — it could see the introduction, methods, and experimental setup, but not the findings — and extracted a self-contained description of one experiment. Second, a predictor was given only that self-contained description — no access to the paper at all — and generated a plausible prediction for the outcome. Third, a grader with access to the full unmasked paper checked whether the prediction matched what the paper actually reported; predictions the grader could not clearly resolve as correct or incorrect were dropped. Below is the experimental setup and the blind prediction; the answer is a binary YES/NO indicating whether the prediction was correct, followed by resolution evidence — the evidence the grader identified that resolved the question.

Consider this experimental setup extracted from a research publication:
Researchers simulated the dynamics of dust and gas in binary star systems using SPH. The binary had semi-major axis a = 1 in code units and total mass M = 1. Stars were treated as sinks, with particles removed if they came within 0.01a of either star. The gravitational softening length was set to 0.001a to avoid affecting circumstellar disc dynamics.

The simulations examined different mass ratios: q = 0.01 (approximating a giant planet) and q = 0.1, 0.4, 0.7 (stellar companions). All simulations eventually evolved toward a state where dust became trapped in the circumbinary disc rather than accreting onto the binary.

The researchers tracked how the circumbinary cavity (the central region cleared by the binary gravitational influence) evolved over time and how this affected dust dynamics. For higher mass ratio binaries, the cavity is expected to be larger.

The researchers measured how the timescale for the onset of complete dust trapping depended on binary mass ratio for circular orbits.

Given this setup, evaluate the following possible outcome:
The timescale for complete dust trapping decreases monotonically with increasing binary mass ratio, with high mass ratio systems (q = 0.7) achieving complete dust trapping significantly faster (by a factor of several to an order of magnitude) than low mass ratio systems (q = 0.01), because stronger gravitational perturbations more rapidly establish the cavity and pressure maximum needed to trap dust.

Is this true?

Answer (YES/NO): NO